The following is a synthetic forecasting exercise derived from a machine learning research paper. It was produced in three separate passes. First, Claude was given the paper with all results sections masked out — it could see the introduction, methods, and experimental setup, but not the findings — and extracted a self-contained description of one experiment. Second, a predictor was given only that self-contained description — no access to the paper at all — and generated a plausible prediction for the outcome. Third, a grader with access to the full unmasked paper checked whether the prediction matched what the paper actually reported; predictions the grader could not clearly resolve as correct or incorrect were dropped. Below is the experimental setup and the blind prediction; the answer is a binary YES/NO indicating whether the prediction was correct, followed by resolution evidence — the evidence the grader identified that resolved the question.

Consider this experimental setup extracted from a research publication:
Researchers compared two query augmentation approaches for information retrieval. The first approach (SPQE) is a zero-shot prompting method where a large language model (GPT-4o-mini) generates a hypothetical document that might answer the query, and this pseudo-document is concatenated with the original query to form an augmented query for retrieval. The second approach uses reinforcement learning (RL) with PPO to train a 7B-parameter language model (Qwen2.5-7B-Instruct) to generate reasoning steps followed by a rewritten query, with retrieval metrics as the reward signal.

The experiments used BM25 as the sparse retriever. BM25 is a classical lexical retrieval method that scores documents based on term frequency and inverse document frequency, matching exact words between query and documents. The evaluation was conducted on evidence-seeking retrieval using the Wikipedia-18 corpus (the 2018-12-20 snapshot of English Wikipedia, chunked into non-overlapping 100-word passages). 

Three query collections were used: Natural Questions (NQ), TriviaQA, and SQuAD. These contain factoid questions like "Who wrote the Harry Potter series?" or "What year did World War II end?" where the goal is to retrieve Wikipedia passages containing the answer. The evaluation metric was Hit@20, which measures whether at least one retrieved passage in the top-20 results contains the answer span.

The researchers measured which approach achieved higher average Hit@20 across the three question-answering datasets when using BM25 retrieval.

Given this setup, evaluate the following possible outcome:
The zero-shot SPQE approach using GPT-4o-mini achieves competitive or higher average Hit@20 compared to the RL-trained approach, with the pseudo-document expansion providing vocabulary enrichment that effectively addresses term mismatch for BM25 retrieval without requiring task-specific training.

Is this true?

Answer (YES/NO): YES